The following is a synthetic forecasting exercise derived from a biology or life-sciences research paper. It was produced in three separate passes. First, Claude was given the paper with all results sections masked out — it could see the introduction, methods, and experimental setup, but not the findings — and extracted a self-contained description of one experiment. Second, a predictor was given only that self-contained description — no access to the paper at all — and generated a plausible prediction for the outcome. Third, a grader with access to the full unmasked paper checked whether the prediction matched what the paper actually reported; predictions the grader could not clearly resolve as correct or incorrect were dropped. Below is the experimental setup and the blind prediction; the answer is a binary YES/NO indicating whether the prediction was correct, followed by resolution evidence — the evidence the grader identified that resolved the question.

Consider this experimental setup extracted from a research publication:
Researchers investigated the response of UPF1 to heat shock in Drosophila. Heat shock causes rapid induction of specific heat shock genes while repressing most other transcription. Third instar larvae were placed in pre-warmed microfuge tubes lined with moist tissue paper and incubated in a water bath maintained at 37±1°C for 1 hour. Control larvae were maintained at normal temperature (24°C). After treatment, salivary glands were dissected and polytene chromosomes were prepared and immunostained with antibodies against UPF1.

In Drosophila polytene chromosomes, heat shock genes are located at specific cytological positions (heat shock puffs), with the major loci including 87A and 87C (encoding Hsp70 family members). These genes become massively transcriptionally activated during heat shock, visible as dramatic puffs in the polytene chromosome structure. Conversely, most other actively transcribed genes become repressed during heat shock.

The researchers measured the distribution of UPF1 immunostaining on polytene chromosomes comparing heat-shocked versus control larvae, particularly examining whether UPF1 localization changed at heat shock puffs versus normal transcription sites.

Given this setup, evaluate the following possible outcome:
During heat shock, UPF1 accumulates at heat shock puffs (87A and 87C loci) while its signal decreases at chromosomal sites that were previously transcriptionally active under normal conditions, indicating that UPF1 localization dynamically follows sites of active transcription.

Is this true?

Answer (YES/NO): YES